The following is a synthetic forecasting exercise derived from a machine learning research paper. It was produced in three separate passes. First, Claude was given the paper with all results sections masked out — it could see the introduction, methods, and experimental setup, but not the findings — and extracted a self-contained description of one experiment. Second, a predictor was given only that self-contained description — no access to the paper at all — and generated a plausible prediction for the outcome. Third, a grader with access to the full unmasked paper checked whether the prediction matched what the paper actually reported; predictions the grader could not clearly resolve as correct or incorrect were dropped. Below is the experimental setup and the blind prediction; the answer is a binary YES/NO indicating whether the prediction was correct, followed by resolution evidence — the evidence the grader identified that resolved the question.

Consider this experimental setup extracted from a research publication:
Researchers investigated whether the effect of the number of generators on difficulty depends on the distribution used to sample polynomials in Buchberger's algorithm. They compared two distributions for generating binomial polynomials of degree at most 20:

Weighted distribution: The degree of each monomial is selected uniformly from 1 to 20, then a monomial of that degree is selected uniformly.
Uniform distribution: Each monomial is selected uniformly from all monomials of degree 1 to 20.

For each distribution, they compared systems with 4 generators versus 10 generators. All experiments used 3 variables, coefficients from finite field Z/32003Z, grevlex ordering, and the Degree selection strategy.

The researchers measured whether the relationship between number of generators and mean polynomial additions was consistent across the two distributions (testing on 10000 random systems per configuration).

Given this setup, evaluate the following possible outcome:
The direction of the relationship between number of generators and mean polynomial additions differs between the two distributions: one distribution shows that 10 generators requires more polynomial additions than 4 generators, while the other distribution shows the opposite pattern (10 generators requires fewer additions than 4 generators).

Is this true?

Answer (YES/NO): YES